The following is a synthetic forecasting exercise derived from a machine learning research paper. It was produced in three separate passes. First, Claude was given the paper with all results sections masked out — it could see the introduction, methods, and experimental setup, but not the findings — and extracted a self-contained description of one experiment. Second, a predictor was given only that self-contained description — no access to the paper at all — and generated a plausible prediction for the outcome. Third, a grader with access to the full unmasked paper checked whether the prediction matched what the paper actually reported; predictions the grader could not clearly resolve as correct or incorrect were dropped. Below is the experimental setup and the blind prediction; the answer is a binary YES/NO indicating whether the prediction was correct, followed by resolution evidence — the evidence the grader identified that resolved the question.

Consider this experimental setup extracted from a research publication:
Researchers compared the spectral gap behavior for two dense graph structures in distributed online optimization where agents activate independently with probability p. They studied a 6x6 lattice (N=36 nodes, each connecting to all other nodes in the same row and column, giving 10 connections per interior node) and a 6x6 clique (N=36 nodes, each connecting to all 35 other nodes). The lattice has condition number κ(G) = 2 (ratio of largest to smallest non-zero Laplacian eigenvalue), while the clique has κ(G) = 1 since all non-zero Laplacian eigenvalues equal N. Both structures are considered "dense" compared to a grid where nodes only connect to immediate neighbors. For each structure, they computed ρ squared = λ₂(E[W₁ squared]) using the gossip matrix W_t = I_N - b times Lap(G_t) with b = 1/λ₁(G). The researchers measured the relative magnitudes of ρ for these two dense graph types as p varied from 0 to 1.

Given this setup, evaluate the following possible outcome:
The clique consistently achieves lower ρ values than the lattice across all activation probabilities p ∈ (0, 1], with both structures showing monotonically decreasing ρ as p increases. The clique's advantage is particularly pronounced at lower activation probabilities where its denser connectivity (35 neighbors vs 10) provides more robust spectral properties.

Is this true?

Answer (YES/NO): NO